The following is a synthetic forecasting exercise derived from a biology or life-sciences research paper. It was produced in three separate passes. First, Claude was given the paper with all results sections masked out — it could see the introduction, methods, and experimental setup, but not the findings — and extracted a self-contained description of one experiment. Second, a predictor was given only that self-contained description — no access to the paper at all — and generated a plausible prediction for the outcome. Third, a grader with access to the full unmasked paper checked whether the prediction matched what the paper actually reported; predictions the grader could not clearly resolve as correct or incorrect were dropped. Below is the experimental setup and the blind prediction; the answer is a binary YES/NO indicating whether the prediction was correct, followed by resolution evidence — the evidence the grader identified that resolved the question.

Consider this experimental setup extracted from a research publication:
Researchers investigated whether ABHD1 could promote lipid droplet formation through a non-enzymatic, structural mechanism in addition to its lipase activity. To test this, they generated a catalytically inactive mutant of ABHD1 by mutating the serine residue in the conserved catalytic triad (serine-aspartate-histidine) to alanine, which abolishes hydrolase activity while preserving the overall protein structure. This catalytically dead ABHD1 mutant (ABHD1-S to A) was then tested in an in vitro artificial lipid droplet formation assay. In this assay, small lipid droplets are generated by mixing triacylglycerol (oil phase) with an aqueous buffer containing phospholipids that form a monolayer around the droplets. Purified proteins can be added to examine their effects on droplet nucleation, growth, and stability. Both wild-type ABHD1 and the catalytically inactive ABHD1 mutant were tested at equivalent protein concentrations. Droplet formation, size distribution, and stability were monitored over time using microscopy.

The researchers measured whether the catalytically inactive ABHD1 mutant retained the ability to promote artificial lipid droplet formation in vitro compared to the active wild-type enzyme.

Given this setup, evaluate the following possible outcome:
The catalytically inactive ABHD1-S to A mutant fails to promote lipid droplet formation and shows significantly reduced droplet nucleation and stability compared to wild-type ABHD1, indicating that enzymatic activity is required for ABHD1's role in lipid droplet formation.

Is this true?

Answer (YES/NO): NO